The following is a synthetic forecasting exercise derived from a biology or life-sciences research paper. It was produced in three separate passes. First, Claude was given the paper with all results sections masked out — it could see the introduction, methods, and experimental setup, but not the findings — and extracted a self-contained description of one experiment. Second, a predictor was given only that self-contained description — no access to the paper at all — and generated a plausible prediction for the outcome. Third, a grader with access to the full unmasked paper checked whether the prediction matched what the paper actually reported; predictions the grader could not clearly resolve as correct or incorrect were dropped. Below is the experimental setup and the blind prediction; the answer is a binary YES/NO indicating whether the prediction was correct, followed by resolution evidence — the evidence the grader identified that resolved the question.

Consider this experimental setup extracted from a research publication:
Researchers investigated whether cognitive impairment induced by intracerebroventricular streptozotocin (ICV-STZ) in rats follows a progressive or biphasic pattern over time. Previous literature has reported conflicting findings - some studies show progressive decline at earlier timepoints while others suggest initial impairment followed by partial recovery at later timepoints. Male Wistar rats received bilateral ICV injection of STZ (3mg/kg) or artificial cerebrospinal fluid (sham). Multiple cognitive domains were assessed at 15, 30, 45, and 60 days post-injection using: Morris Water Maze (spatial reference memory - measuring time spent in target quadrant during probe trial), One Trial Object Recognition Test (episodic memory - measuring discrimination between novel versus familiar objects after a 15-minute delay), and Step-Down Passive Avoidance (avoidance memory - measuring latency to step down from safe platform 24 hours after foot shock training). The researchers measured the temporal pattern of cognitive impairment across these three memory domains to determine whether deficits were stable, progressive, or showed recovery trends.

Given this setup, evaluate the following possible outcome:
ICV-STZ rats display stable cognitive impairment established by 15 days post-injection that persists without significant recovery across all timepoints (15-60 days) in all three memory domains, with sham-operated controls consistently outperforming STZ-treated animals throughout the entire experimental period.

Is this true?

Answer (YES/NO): NO